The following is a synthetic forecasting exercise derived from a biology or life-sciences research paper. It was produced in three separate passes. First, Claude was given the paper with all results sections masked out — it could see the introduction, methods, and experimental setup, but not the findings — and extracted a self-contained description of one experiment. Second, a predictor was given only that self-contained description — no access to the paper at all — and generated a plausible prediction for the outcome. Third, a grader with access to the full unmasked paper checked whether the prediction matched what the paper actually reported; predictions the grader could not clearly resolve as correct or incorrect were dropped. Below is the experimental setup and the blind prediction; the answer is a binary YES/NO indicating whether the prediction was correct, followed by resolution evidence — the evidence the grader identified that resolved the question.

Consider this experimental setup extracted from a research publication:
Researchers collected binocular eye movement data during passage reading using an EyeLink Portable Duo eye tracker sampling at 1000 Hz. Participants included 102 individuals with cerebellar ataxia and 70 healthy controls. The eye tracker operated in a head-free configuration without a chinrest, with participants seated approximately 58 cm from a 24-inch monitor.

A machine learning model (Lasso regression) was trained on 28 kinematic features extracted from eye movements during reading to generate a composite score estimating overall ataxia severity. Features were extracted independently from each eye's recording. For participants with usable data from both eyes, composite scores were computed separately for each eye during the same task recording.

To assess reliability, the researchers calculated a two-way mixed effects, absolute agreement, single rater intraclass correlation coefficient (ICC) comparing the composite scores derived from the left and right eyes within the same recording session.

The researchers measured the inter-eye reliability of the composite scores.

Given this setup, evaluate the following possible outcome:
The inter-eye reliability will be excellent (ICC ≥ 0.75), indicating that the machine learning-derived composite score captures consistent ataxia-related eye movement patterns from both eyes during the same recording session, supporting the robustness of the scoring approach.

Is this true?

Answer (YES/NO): YES